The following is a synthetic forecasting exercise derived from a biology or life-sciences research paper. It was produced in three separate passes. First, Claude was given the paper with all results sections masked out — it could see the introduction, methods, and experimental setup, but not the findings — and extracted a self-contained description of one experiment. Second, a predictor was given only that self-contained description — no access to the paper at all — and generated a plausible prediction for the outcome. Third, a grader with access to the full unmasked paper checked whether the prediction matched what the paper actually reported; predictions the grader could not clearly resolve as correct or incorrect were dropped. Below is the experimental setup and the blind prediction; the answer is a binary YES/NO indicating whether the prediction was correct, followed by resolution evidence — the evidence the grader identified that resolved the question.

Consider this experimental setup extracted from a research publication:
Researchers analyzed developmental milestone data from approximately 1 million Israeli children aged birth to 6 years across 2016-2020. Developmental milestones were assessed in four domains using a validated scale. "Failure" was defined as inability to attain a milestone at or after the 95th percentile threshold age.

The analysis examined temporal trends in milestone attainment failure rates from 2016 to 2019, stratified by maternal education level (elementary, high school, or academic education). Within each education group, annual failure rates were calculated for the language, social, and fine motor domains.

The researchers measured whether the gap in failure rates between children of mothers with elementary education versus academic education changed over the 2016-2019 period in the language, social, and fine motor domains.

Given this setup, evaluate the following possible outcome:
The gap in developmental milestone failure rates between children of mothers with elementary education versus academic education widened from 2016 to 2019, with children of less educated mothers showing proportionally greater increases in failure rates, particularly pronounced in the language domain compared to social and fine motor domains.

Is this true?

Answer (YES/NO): YES